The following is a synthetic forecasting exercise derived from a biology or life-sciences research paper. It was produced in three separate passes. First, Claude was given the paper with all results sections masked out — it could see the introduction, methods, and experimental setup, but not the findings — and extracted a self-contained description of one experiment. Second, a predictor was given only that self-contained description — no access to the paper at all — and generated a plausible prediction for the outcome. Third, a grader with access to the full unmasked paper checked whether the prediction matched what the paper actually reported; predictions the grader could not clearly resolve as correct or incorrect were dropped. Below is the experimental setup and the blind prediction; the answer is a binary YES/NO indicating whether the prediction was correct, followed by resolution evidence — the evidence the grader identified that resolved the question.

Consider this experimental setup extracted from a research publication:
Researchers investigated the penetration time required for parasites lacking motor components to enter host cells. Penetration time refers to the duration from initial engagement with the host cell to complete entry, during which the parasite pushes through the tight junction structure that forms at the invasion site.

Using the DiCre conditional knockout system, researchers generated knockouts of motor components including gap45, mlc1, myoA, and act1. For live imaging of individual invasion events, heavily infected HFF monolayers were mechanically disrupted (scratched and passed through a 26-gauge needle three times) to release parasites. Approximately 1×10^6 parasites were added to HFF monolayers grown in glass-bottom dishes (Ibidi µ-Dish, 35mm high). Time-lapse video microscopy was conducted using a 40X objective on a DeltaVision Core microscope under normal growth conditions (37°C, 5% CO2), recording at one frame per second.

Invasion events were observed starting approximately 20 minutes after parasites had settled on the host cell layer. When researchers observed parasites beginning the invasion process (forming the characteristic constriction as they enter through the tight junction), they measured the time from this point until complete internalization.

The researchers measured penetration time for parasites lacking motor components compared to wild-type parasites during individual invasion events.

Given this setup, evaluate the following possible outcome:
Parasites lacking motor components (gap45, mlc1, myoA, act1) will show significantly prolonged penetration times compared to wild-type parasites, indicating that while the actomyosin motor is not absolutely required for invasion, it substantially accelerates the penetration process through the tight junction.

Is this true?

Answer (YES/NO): YES